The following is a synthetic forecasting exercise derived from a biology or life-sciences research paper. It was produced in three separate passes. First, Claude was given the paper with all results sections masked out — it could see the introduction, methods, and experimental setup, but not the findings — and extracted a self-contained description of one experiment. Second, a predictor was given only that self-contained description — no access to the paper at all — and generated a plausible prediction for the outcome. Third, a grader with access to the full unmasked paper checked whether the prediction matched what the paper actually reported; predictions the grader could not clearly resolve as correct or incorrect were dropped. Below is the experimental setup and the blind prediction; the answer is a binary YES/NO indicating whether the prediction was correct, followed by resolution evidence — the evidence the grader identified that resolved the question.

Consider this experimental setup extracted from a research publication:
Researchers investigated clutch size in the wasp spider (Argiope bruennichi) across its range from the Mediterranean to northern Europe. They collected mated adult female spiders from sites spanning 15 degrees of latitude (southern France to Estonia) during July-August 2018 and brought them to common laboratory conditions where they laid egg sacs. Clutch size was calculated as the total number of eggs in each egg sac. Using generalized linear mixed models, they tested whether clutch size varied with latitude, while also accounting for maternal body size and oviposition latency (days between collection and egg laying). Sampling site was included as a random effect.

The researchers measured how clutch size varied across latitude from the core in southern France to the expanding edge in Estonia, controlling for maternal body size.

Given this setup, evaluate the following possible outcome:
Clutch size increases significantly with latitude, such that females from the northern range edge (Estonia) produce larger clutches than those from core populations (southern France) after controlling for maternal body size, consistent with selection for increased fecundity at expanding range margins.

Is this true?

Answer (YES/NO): NO